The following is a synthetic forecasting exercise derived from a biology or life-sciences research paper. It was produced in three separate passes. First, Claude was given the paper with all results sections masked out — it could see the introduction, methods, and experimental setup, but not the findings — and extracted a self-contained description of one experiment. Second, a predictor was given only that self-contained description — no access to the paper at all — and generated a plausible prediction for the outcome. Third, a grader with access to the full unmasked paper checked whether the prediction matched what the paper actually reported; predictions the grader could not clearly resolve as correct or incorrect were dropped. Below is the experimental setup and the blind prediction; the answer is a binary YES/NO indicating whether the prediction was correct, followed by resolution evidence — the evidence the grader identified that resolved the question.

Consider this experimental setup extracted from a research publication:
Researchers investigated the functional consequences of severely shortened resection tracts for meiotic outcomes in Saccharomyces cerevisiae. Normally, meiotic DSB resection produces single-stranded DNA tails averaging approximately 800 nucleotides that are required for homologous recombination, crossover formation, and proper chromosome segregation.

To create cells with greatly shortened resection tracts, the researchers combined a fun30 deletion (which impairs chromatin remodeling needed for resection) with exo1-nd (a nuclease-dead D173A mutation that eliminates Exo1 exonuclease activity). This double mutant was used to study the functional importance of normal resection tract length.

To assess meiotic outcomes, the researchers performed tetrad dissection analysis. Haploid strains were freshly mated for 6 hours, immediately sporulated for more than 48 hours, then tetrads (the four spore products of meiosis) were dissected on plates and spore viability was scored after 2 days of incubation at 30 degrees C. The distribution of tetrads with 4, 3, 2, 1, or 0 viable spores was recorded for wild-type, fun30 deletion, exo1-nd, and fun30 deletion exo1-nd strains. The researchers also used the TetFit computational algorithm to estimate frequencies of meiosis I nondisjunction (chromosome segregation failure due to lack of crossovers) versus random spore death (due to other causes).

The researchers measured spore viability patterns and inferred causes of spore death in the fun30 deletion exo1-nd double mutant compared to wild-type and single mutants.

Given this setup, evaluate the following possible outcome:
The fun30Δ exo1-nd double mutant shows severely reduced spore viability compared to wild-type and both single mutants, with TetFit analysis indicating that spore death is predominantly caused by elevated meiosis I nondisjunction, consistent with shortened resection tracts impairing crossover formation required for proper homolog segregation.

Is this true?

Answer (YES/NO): NO